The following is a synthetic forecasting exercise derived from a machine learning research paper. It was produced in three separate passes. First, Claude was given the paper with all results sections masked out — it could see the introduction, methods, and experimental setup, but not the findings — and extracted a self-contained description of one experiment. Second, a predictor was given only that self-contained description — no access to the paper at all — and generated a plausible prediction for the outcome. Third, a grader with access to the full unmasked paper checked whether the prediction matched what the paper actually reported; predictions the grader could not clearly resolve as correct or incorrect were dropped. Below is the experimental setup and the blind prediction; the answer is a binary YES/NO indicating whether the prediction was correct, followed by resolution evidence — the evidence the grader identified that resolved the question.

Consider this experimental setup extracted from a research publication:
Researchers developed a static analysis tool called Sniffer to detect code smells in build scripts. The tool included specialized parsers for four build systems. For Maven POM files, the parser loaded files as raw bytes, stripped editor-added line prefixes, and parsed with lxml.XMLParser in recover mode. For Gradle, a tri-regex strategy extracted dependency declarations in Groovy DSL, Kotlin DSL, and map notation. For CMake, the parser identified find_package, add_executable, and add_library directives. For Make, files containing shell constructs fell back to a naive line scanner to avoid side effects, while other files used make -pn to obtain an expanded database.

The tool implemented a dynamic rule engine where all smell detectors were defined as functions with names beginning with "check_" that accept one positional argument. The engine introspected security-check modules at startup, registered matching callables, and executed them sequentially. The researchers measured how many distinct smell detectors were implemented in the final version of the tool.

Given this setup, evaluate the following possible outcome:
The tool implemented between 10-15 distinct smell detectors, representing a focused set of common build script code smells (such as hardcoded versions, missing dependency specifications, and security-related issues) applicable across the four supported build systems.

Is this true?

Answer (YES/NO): NO